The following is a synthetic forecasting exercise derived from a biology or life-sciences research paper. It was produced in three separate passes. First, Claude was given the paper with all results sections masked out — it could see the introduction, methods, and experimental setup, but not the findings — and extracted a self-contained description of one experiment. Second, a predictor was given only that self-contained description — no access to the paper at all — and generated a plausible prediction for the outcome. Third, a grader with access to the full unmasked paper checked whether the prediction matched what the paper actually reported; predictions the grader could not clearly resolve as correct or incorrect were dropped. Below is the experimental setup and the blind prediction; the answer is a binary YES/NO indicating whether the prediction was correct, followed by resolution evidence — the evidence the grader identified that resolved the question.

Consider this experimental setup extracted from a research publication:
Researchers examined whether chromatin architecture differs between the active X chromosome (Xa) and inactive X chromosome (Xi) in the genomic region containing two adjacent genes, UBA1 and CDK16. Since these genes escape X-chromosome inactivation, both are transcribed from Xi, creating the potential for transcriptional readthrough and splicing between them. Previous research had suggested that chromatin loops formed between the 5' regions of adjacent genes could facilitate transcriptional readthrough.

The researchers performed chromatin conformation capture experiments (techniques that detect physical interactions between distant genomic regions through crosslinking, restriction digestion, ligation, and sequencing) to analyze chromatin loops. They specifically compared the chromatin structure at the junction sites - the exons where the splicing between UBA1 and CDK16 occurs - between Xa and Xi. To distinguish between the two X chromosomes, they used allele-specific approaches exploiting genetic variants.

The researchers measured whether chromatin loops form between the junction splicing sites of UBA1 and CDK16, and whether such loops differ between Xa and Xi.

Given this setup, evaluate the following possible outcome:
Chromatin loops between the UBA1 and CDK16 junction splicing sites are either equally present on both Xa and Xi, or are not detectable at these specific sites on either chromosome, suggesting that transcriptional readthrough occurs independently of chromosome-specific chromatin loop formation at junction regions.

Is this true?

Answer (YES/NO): NO